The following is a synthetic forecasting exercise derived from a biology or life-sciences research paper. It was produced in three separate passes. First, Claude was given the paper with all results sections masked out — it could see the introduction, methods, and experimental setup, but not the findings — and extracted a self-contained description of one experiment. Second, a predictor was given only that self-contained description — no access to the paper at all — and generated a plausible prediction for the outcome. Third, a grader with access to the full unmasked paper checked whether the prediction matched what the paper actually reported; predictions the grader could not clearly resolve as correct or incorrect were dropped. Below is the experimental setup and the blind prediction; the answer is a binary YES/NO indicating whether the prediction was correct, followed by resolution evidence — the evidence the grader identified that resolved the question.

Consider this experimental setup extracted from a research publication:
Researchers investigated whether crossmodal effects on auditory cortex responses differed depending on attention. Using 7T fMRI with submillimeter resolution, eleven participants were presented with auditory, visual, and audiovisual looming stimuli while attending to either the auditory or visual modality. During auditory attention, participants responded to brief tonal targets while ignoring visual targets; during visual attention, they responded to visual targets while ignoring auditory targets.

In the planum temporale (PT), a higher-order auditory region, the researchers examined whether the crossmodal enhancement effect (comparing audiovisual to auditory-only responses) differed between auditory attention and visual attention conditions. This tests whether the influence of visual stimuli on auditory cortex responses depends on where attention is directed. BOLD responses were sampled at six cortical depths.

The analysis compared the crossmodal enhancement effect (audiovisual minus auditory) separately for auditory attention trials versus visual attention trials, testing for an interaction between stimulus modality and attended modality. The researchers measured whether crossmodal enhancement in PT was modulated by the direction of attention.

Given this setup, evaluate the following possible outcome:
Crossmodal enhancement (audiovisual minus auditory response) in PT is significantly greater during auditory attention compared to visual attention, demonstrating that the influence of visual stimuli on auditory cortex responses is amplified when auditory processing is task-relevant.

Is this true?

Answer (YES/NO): NO